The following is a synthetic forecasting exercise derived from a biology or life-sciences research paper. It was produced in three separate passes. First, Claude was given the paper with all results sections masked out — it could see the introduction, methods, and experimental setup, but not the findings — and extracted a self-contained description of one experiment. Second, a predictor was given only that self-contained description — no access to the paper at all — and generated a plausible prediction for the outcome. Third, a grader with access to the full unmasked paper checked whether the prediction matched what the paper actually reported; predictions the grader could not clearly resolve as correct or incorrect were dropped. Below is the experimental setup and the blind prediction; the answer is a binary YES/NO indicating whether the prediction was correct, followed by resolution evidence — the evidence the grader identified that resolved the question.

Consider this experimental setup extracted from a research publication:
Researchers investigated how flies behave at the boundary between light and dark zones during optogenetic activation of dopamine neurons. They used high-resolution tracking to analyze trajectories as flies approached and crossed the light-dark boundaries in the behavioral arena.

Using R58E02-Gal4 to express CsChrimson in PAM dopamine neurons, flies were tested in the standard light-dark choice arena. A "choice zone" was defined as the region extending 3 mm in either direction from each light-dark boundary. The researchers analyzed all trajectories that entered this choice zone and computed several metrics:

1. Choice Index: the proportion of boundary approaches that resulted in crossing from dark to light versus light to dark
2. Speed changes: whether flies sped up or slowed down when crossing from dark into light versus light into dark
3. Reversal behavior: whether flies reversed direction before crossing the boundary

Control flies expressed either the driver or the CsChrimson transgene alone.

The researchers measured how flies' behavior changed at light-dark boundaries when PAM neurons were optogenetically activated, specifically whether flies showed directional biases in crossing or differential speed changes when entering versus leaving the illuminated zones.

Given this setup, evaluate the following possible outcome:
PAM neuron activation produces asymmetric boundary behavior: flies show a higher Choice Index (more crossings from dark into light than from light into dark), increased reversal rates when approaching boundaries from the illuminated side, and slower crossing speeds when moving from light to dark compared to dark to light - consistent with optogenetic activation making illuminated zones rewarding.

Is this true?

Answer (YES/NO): NO